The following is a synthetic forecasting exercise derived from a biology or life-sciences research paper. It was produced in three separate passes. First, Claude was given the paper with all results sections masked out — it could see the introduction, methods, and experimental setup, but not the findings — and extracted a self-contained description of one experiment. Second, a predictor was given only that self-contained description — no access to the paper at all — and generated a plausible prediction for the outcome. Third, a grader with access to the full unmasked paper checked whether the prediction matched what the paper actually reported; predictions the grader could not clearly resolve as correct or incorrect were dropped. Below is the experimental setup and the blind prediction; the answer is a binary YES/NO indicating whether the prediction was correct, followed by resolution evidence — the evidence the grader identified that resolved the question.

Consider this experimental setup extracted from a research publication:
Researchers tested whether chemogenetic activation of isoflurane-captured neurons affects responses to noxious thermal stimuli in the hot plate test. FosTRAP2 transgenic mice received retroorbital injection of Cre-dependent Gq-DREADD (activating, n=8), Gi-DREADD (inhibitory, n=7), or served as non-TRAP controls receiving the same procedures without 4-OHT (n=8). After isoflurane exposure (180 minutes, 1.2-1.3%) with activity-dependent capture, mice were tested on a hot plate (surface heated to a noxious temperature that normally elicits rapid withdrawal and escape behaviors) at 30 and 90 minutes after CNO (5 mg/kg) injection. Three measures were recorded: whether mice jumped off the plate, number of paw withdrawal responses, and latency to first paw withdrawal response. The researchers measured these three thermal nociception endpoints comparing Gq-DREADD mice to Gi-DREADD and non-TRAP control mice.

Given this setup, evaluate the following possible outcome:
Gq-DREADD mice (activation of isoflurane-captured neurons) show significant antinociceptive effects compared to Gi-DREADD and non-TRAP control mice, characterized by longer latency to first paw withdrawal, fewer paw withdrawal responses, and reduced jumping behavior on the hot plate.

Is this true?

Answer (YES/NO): YES